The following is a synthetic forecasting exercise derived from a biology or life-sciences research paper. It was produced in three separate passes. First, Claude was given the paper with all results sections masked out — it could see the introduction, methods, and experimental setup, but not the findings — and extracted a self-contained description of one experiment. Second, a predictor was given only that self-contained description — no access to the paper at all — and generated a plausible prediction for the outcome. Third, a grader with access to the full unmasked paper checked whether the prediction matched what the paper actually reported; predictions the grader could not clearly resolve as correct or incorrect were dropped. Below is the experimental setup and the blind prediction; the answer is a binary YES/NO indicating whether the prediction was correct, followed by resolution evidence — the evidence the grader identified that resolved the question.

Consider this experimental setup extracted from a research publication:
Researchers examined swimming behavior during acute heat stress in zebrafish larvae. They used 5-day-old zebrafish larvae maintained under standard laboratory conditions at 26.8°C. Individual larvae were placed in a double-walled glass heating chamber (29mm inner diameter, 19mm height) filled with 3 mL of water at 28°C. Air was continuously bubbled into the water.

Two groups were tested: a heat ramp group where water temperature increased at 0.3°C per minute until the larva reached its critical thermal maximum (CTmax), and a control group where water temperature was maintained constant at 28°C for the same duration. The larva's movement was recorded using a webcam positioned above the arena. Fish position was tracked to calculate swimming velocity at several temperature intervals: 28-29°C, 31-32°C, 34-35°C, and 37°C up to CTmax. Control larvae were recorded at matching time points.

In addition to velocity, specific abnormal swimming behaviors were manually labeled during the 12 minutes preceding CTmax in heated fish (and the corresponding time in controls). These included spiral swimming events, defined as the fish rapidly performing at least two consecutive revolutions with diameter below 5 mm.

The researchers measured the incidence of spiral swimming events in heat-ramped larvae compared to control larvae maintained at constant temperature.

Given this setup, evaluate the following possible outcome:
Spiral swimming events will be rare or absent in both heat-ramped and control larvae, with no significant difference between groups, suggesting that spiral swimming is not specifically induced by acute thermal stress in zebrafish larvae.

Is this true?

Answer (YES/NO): NO